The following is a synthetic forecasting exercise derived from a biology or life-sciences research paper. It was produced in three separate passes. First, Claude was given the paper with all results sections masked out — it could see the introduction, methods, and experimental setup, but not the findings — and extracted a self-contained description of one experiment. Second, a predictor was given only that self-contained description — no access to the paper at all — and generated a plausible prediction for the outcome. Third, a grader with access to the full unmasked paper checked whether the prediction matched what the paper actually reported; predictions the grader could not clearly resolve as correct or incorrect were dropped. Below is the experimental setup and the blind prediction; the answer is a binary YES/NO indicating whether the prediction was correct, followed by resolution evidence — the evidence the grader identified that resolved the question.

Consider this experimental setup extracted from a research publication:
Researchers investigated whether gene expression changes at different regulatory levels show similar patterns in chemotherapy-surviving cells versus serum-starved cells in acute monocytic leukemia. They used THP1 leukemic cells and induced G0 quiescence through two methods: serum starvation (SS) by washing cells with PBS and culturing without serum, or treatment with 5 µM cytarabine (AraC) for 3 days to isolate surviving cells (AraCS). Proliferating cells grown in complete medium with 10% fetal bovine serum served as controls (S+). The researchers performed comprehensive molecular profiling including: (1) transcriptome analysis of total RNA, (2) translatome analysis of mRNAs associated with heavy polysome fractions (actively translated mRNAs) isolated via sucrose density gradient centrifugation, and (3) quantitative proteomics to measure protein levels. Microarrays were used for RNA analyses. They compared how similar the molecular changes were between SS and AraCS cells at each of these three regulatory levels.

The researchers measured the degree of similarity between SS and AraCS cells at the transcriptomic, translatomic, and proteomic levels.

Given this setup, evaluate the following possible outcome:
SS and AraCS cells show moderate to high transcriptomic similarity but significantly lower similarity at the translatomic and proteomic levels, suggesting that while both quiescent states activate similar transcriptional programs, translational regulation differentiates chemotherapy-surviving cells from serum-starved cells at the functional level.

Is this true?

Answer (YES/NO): NO